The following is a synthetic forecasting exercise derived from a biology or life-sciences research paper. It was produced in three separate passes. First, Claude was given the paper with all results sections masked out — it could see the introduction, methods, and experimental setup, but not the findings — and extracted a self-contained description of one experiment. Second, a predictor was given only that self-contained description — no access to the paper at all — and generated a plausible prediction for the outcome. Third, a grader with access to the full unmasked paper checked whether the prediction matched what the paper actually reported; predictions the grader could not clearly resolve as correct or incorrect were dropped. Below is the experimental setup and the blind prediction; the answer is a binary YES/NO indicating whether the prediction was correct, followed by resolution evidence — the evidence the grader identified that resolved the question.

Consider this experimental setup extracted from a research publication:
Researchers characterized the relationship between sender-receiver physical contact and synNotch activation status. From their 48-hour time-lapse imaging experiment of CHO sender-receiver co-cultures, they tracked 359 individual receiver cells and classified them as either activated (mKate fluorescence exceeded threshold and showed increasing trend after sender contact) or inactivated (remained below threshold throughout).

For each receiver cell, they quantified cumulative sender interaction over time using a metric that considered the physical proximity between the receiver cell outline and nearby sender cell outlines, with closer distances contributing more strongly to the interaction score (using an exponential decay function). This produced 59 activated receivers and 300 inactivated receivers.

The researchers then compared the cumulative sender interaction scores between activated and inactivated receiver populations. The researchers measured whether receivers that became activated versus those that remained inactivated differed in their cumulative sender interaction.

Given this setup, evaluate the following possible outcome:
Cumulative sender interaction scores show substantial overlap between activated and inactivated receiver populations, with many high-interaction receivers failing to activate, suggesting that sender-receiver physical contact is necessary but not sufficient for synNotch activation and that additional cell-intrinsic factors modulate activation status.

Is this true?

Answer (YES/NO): NO